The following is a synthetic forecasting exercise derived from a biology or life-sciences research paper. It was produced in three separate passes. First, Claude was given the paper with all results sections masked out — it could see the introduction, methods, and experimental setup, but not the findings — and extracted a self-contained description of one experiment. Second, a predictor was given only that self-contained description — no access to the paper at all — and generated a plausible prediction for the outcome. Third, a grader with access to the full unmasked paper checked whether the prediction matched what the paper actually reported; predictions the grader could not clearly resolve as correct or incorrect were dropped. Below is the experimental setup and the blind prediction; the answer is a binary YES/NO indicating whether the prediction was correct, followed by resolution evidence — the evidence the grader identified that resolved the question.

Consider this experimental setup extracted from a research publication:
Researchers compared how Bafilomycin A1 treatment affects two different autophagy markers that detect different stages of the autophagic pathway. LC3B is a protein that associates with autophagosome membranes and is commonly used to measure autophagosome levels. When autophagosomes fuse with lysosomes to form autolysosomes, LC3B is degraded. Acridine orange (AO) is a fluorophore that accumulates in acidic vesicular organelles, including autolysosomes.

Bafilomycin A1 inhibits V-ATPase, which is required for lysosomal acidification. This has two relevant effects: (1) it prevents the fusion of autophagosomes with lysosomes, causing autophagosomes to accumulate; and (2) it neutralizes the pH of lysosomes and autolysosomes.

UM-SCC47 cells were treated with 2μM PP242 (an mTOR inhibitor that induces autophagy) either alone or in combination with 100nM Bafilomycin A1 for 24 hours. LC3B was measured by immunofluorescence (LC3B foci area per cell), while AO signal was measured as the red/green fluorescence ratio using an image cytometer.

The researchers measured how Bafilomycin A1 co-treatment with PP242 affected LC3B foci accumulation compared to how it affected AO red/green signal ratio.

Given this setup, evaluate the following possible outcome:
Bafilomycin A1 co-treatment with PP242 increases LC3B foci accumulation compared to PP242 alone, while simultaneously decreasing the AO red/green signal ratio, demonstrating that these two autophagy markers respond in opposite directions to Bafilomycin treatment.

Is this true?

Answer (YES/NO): YES